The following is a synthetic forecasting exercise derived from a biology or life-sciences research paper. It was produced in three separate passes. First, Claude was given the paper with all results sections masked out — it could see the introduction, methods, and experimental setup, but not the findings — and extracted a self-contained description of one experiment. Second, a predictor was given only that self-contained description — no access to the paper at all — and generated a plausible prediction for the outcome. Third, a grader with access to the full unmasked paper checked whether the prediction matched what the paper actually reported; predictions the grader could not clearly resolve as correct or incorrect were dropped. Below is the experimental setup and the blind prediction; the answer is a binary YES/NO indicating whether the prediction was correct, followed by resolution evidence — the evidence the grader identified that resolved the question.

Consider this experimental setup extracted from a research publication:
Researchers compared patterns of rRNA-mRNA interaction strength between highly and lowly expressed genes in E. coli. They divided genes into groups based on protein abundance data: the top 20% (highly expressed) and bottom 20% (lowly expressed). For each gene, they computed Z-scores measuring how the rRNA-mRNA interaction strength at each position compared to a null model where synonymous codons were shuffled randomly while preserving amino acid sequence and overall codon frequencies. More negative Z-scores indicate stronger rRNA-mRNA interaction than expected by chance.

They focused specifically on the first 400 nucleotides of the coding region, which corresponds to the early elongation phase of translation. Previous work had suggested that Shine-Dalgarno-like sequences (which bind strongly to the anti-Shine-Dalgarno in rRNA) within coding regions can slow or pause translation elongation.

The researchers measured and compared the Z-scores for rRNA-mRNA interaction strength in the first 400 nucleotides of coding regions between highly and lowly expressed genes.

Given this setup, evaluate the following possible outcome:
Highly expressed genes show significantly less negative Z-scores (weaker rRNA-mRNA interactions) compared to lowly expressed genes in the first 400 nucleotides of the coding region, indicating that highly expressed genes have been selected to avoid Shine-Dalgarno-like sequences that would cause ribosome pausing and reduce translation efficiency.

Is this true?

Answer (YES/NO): YES